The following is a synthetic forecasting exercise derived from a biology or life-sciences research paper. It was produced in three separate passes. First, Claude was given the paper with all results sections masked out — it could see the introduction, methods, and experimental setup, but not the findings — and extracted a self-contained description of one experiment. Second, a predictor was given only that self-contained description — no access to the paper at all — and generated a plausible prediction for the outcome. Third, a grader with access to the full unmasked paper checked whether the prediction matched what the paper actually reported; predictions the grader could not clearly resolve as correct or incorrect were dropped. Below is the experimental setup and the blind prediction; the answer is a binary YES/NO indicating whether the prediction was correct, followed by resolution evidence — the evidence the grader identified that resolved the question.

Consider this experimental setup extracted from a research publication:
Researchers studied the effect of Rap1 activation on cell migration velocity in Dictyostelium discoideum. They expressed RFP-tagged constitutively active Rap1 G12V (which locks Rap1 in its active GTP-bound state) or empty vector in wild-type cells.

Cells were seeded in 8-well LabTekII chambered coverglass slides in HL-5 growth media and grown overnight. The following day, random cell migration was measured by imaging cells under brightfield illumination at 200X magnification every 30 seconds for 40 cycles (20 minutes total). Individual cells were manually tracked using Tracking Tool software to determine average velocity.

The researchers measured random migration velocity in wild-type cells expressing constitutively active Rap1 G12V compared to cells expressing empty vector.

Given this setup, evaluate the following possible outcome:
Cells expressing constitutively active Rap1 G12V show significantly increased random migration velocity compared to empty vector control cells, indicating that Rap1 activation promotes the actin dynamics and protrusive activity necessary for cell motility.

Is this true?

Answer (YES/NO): NO